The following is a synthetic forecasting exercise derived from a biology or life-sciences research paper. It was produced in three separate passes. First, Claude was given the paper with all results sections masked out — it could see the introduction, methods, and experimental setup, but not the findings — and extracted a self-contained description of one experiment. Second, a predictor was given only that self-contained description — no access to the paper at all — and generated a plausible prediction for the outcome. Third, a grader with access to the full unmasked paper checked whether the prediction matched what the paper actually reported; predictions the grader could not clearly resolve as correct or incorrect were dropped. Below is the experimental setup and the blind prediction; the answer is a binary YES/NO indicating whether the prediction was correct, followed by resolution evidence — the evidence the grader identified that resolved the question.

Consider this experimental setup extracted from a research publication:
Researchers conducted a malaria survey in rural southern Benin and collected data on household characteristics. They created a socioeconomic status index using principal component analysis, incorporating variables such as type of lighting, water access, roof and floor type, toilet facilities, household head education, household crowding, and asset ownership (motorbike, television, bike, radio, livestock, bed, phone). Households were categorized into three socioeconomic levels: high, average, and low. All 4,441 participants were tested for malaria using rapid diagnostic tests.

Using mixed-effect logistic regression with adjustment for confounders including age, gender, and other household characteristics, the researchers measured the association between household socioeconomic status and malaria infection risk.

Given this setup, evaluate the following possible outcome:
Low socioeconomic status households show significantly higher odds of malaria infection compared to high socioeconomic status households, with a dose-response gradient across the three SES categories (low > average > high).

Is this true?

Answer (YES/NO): NO